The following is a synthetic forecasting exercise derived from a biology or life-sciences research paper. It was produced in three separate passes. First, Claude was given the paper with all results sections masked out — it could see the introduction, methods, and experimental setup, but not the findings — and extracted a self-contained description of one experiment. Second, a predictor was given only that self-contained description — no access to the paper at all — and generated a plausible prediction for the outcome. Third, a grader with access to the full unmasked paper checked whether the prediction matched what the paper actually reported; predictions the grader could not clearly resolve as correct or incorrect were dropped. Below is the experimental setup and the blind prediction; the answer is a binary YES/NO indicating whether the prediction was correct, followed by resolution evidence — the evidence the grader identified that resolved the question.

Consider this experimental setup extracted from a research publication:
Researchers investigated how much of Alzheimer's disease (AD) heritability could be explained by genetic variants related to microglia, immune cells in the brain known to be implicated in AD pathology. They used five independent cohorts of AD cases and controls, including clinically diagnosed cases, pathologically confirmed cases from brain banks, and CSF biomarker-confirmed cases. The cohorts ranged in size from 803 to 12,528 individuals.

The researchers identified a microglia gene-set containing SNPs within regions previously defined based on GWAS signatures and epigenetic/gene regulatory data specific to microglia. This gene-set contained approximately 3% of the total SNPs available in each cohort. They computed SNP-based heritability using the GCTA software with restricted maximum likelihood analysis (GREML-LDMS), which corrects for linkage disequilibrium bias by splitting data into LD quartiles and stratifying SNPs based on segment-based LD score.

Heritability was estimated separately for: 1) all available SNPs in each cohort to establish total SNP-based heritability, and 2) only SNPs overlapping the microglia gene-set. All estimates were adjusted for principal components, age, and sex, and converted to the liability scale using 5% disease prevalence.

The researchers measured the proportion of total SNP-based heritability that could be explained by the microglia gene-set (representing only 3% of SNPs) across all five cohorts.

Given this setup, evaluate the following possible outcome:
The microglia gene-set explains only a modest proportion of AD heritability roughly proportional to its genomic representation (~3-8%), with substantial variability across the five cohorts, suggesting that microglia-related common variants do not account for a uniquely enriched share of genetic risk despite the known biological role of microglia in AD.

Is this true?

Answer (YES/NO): NO